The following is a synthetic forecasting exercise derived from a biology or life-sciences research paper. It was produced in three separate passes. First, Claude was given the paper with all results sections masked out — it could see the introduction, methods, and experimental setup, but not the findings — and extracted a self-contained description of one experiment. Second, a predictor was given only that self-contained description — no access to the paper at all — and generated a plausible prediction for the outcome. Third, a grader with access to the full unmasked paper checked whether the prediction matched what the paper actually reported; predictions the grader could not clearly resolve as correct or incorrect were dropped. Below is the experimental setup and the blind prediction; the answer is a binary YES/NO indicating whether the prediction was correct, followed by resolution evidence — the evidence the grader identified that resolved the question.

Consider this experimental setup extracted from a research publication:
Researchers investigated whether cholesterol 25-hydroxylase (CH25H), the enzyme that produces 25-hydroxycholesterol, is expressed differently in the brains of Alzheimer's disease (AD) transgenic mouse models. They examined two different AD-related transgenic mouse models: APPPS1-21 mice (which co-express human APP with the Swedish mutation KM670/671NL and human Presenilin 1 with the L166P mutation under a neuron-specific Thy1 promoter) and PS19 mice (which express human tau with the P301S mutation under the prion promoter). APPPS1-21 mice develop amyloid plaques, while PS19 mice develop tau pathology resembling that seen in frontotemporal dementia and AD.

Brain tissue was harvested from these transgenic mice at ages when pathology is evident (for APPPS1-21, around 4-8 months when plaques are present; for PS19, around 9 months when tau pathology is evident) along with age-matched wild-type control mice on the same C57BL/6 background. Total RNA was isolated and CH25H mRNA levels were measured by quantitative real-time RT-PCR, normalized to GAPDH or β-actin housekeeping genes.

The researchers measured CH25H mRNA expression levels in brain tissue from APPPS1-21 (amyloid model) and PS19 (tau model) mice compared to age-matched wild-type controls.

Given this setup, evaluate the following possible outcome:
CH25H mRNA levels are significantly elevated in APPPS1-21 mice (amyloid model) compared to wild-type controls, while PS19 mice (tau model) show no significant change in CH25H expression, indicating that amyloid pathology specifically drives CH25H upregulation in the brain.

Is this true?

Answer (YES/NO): NO